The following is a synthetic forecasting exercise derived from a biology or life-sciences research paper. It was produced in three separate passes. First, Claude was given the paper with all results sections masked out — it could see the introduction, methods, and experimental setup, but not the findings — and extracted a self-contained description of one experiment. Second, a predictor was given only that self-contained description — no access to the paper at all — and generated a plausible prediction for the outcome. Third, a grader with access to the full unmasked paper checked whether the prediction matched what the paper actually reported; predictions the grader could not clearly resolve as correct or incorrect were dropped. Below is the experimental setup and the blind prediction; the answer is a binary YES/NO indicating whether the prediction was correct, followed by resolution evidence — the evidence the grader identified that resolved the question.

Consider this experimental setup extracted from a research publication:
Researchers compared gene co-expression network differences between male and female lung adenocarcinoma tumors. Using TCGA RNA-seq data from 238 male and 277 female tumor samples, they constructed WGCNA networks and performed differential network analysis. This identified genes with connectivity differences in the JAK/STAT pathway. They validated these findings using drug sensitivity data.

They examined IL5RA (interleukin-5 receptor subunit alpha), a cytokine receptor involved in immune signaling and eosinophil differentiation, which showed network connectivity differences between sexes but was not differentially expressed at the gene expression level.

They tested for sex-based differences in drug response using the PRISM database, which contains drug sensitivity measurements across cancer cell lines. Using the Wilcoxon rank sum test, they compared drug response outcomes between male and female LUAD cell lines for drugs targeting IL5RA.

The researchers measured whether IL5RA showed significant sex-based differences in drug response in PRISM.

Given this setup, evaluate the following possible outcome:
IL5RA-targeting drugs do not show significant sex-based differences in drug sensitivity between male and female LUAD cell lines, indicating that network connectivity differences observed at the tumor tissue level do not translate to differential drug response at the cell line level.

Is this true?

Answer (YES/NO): YES